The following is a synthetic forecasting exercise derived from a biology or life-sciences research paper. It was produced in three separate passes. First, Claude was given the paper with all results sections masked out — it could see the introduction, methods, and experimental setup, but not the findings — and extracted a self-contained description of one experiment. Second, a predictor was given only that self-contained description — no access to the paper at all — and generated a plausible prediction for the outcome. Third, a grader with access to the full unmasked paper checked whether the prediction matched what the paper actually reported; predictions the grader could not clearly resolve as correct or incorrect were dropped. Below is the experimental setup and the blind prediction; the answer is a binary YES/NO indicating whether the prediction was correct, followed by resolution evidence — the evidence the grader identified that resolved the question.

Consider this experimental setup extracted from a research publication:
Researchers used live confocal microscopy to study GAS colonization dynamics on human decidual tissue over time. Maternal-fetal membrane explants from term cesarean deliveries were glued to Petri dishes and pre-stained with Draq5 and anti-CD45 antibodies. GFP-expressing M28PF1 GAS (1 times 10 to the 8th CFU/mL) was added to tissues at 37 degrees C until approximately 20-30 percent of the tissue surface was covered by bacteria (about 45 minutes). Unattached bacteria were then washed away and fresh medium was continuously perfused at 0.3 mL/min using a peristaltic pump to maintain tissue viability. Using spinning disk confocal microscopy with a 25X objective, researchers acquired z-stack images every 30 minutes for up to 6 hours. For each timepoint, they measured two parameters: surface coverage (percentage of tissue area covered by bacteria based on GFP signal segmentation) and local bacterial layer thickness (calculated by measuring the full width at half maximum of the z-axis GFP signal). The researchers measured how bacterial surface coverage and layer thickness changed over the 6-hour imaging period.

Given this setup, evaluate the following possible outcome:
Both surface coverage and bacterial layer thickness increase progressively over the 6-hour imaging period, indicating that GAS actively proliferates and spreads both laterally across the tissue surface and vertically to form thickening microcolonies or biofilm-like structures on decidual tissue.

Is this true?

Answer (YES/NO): YES